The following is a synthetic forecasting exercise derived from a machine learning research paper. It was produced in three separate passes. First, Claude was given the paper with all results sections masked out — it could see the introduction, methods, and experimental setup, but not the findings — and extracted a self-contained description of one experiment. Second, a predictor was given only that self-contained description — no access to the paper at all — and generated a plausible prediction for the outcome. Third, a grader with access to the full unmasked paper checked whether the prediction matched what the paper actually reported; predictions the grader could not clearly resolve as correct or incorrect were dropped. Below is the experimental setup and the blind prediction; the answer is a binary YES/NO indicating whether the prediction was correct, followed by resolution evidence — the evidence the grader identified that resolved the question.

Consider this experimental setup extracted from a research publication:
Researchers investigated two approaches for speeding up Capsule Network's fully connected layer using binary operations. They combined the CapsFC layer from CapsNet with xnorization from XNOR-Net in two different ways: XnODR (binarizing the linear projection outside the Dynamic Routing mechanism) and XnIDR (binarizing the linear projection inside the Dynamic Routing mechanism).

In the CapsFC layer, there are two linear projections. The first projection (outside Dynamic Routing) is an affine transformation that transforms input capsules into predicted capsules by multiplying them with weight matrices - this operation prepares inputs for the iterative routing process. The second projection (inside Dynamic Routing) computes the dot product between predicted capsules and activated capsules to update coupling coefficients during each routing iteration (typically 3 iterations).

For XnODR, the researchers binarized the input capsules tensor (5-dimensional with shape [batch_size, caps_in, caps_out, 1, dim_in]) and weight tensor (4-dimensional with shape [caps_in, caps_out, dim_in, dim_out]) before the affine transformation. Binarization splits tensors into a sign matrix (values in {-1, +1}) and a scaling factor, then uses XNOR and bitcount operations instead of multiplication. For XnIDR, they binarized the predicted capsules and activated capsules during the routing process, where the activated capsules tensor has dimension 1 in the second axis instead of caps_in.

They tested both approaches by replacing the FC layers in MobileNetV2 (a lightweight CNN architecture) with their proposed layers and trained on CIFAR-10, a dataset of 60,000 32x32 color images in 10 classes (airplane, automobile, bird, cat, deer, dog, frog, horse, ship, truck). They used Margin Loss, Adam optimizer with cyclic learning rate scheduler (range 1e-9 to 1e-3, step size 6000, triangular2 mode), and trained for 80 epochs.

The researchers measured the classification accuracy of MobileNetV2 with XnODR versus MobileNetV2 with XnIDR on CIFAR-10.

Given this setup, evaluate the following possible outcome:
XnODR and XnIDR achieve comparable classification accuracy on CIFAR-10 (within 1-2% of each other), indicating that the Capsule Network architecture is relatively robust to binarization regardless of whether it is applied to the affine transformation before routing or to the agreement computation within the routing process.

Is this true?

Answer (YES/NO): YES